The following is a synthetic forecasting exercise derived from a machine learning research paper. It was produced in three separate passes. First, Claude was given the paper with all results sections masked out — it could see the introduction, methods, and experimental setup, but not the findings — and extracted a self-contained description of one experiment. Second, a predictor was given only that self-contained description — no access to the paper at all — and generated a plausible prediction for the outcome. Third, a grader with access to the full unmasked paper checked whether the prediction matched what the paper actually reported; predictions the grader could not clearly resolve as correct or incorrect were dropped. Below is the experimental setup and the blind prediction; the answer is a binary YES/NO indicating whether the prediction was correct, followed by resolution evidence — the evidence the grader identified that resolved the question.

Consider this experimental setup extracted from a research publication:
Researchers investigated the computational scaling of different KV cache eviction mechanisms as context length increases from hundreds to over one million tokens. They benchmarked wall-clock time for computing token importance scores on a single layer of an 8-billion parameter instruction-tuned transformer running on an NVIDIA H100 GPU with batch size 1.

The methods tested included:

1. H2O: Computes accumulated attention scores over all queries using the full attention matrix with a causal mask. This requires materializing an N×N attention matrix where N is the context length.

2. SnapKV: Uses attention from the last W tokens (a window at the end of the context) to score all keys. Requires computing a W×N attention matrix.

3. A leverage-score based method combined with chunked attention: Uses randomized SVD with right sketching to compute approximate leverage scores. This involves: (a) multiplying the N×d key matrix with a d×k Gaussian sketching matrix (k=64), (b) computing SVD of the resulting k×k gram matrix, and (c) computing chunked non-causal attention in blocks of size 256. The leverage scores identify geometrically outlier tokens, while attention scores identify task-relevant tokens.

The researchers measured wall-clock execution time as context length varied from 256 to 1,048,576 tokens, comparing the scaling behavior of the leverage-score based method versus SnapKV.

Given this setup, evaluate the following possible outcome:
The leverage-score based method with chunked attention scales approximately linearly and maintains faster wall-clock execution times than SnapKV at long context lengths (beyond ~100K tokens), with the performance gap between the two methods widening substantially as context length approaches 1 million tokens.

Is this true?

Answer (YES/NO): NO